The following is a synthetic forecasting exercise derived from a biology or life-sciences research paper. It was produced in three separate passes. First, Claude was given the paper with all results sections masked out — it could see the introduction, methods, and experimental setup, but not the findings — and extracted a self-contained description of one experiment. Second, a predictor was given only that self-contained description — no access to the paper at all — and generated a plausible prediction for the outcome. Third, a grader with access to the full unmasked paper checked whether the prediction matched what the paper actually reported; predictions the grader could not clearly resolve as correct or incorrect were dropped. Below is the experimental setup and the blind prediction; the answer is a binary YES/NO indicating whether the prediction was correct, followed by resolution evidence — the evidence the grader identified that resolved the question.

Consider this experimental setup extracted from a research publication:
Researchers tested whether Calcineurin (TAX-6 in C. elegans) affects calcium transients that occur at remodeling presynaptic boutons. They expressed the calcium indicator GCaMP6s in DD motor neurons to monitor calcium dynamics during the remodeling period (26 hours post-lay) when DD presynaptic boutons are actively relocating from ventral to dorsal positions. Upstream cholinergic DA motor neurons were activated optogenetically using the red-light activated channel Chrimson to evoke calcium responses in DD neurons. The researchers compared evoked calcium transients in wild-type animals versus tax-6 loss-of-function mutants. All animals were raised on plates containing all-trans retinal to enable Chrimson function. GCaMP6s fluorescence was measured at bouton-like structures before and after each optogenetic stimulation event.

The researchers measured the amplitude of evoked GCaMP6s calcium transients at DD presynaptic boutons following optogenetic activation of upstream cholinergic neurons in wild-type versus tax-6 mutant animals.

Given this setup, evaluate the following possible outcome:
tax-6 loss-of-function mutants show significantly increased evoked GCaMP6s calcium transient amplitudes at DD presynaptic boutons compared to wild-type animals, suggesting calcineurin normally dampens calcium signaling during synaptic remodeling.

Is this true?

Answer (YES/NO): NO